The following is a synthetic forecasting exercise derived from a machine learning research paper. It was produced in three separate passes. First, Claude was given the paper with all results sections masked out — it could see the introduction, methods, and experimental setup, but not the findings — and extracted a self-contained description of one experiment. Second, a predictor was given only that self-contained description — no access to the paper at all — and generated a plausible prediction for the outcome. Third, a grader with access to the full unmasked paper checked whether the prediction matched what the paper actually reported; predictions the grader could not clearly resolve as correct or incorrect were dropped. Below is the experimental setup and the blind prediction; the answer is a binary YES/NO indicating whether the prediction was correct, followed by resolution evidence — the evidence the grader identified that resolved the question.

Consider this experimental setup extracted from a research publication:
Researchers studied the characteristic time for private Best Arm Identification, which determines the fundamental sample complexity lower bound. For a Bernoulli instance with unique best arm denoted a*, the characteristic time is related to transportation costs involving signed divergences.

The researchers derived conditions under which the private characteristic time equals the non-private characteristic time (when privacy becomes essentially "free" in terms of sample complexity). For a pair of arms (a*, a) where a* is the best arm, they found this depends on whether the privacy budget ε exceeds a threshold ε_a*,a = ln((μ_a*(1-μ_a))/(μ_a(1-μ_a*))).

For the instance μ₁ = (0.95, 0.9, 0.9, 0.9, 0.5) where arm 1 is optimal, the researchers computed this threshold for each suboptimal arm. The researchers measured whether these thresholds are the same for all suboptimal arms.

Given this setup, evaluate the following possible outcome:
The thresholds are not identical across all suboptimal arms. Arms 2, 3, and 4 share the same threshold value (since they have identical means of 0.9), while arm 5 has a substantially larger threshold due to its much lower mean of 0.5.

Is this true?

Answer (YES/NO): YES